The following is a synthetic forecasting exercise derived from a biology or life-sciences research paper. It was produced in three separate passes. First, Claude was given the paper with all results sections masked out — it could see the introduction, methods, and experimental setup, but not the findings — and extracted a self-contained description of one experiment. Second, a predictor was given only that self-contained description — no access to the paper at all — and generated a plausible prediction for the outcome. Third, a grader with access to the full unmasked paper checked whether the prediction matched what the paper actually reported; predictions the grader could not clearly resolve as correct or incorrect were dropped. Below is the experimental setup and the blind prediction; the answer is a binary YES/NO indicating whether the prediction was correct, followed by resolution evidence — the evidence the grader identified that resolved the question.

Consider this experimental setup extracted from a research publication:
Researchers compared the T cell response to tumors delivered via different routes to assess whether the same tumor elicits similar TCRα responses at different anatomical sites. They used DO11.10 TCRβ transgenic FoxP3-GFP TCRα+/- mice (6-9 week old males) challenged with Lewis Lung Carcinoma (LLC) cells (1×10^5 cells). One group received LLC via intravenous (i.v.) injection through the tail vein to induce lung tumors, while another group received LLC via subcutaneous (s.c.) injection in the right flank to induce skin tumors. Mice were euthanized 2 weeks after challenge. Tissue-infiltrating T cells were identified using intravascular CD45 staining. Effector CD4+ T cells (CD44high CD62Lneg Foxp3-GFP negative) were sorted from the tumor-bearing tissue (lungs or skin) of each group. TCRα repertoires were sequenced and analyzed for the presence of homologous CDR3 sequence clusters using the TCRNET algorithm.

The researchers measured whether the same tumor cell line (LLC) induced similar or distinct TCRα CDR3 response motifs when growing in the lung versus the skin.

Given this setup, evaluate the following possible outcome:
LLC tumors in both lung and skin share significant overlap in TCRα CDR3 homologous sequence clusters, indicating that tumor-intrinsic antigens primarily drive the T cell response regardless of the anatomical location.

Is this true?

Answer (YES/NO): YES